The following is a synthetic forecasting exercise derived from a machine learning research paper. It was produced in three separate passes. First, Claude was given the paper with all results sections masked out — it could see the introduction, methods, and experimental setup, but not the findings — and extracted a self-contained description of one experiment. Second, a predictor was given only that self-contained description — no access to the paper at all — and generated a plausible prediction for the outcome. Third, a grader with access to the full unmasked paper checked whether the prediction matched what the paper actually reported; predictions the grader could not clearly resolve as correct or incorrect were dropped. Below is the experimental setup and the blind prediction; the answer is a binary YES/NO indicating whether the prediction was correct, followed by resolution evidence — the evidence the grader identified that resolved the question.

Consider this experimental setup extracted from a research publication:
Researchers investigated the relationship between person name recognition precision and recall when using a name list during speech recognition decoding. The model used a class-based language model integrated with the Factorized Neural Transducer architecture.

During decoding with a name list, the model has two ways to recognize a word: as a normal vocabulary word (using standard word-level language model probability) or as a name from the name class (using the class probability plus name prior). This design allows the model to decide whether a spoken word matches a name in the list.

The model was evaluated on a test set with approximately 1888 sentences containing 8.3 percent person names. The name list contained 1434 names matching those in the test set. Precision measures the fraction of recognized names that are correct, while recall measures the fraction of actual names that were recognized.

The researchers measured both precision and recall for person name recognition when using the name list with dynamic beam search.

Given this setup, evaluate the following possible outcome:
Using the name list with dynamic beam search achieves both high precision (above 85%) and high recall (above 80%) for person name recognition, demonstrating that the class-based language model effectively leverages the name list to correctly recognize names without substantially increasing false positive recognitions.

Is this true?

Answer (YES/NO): NO